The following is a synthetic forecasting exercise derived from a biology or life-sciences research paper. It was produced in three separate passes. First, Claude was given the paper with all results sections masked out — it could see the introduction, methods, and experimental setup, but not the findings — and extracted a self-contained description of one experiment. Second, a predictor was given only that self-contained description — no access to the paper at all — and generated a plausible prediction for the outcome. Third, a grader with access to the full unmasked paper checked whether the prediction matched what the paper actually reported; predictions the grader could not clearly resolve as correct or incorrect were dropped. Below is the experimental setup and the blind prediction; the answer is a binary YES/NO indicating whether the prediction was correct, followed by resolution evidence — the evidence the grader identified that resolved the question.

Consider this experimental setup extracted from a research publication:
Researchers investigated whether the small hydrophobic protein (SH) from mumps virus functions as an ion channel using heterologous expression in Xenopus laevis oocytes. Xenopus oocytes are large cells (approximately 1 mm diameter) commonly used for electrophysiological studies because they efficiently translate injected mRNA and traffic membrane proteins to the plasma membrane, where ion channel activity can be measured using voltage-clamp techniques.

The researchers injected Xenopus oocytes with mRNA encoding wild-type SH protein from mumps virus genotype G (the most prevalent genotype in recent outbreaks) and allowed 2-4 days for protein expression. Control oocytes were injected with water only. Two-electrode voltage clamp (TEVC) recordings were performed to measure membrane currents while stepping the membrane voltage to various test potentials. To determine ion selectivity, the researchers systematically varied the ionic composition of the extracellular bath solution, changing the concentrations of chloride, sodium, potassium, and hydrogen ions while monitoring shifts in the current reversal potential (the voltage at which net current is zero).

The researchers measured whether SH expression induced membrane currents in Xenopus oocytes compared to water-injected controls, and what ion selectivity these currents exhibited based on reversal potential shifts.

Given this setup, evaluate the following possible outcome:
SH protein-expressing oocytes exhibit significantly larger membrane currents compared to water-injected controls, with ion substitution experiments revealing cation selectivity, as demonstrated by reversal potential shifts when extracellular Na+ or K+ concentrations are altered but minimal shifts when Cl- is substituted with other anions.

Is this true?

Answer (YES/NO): NO